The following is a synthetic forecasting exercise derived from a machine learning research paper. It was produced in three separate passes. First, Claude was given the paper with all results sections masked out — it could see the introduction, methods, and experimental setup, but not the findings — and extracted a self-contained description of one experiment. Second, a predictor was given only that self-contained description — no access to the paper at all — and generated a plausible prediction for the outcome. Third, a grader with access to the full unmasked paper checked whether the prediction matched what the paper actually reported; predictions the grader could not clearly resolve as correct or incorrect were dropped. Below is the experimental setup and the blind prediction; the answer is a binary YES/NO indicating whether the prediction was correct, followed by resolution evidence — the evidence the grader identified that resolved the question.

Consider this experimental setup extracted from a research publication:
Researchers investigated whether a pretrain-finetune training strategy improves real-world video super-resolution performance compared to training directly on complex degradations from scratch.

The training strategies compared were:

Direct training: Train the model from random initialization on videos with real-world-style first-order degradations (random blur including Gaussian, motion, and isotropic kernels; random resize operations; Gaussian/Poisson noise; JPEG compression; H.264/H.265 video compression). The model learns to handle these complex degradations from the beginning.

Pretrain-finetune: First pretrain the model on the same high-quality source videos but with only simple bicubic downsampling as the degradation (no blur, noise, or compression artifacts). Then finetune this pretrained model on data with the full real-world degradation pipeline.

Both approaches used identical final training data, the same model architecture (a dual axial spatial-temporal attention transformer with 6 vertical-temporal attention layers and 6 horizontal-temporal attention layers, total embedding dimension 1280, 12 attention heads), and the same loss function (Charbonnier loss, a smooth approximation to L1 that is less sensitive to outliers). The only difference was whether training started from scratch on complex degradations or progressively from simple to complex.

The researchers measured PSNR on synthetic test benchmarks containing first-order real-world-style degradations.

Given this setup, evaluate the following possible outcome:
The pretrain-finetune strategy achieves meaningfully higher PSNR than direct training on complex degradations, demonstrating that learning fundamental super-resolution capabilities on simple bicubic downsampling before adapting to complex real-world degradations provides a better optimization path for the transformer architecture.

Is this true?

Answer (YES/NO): YES